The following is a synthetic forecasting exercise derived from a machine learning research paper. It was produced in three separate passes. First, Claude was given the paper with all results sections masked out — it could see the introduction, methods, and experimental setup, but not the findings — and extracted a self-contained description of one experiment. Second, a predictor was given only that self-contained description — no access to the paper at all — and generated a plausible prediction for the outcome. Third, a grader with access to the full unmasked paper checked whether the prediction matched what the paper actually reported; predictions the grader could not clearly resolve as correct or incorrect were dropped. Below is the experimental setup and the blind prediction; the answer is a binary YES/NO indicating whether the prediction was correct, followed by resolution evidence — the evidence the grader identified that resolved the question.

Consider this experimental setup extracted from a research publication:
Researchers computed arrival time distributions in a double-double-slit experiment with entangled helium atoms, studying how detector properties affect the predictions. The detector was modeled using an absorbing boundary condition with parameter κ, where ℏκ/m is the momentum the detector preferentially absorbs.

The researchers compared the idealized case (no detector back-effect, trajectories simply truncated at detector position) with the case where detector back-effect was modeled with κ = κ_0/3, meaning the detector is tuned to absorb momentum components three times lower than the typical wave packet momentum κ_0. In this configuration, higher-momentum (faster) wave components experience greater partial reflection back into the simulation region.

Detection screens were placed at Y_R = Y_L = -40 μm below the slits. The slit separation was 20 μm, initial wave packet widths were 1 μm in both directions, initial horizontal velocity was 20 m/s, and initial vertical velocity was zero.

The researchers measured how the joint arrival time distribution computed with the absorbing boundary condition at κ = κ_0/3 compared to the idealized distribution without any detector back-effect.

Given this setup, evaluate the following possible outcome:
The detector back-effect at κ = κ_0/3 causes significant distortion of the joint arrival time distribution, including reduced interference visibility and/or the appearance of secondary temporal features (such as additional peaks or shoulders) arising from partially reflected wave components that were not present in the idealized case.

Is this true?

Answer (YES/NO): YES